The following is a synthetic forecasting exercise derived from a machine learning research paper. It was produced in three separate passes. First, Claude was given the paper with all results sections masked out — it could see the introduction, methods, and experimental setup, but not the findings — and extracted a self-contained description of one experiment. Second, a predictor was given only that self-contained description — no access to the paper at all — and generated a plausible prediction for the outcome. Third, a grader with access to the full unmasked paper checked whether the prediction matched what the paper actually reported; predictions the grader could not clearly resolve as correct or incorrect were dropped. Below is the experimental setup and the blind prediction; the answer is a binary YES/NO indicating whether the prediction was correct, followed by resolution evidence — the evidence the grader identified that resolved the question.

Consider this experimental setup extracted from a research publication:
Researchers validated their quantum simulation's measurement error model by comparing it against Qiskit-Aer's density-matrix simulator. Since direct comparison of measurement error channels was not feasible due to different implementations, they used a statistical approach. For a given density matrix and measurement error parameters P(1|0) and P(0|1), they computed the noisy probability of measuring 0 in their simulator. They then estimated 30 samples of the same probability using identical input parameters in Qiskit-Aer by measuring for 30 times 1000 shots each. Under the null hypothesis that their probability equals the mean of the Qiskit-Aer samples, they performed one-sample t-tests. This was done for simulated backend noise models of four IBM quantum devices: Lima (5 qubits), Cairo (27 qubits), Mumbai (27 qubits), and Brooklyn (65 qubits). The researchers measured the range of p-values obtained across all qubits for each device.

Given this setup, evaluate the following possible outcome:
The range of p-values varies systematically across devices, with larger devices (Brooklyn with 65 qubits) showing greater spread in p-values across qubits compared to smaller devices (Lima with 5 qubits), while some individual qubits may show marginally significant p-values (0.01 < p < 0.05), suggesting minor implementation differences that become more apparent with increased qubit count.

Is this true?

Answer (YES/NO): NO